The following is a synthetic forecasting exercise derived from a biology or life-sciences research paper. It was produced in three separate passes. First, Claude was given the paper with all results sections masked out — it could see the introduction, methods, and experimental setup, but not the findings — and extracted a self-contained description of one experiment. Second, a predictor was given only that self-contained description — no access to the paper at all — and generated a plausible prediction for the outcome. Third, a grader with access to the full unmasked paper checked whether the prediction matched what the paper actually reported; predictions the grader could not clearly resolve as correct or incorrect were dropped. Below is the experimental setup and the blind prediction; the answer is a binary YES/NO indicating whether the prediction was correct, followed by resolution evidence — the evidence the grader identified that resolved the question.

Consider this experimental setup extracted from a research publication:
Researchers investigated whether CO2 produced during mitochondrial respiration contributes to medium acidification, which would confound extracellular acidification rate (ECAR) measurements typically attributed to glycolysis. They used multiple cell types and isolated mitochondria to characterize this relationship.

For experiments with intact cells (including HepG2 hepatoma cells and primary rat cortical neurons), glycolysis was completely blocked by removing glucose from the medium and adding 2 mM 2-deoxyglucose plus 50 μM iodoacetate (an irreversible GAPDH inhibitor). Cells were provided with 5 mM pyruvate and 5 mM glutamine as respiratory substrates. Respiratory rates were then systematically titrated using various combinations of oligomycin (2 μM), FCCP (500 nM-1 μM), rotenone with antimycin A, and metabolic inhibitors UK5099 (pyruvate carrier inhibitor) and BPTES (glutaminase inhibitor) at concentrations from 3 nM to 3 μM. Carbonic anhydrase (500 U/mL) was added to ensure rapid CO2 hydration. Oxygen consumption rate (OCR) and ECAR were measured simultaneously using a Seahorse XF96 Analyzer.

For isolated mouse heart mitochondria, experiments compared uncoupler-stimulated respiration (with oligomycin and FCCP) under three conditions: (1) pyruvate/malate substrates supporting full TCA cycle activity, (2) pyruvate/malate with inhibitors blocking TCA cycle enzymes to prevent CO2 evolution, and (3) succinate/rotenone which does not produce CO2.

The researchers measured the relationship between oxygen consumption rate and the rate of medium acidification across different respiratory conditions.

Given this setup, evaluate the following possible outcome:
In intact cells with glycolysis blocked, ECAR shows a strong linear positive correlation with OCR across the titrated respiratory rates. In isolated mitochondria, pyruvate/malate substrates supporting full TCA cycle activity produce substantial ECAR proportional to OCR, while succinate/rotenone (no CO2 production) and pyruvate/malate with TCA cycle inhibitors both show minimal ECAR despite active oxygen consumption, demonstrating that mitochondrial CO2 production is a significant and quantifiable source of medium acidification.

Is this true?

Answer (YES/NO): NO